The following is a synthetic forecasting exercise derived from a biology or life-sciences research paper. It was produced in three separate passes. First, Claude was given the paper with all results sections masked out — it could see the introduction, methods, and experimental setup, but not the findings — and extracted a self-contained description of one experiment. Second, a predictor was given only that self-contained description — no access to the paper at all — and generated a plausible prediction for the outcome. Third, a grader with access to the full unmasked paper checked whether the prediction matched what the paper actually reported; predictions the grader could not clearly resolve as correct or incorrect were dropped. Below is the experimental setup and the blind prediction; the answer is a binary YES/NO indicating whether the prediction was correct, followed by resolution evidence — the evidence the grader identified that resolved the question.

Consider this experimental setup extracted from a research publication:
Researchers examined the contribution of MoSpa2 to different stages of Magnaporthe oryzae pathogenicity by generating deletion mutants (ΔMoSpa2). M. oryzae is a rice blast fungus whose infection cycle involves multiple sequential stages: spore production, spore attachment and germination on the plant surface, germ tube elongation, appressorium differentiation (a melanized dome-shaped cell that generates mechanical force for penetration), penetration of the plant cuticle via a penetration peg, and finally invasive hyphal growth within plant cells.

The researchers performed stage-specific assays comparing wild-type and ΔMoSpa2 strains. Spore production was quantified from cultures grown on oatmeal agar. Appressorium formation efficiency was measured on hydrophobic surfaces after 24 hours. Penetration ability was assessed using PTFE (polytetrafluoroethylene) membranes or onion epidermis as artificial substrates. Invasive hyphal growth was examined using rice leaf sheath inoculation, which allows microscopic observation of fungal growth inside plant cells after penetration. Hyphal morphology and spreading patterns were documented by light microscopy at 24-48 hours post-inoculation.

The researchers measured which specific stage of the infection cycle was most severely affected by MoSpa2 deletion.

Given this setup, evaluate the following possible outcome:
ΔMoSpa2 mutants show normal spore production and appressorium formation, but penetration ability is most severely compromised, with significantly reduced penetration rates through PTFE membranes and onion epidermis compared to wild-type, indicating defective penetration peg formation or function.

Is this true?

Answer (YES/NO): NO